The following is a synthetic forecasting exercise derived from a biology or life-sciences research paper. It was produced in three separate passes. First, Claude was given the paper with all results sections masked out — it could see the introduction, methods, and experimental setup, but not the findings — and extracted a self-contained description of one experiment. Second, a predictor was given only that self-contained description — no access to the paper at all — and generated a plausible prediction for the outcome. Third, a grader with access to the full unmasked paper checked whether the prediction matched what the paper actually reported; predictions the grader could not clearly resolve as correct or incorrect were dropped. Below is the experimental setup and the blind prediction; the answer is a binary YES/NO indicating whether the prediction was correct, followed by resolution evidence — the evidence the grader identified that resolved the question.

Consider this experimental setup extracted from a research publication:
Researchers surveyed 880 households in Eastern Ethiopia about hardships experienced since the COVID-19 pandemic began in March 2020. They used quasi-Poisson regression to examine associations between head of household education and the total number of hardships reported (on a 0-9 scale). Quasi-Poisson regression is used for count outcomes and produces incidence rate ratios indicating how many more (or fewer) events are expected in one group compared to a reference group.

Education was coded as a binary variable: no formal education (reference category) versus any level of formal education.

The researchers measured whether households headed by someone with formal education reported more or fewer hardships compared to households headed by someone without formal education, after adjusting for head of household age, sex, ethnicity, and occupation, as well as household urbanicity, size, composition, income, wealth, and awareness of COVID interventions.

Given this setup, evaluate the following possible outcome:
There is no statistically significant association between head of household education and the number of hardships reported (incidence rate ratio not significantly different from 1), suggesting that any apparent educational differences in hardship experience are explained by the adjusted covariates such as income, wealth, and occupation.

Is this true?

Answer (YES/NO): NO